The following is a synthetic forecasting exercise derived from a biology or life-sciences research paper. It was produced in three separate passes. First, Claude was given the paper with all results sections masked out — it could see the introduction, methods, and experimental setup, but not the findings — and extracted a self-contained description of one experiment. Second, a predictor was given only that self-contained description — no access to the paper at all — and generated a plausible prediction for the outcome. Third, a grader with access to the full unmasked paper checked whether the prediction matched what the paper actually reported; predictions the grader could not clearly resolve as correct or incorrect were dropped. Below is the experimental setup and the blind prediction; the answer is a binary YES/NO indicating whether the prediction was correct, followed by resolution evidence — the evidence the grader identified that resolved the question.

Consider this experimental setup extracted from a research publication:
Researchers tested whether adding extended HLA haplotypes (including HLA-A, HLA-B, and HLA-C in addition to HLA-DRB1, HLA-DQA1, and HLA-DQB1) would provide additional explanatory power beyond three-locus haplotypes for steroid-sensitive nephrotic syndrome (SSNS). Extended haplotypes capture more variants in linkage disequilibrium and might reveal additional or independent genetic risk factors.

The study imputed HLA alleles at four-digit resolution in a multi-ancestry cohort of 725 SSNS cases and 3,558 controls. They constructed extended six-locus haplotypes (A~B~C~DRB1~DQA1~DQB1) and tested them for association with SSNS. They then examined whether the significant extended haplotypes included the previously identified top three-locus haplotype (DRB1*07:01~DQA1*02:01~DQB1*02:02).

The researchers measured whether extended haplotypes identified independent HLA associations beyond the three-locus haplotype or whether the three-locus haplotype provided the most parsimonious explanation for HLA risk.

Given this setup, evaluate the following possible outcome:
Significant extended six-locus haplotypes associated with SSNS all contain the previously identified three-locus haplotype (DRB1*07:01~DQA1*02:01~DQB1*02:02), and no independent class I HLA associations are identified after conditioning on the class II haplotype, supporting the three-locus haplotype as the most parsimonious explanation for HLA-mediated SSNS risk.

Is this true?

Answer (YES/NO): NO